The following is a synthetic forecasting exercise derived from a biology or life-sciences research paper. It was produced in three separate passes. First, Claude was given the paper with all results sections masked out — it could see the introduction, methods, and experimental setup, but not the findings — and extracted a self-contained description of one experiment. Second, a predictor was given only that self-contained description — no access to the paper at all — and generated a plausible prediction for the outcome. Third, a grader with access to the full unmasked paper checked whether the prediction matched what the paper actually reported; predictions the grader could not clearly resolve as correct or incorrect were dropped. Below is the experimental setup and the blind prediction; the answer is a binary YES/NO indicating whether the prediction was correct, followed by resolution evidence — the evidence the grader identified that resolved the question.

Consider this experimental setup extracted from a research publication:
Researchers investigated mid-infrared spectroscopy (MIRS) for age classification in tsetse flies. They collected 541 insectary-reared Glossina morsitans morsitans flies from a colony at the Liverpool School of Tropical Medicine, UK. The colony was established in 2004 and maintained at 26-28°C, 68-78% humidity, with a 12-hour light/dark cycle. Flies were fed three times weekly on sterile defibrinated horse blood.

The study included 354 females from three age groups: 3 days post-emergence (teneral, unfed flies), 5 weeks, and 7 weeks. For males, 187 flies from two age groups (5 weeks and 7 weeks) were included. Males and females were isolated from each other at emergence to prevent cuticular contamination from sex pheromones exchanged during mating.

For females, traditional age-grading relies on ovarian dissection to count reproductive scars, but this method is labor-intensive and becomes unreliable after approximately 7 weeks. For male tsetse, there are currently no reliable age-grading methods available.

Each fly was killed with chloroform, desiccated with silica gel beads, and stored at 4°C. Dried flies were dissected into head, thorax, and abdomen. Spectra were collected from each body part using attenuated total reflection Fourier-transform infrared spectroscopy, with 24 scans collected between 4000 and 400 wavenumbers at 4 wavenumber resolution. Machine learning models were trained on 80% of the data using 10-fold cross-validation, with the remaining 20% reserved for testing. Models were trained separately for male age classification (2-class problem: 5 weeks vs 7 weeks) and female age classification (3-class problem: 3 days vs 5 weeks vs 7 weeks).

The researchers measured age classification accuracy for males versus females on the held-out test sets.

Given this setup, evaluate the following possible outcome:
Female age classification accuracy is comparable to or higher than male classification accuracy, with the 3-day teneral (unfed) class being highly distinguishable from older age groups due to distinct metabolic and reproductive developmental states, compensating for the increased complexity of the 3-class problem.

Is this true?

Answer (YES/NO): NO